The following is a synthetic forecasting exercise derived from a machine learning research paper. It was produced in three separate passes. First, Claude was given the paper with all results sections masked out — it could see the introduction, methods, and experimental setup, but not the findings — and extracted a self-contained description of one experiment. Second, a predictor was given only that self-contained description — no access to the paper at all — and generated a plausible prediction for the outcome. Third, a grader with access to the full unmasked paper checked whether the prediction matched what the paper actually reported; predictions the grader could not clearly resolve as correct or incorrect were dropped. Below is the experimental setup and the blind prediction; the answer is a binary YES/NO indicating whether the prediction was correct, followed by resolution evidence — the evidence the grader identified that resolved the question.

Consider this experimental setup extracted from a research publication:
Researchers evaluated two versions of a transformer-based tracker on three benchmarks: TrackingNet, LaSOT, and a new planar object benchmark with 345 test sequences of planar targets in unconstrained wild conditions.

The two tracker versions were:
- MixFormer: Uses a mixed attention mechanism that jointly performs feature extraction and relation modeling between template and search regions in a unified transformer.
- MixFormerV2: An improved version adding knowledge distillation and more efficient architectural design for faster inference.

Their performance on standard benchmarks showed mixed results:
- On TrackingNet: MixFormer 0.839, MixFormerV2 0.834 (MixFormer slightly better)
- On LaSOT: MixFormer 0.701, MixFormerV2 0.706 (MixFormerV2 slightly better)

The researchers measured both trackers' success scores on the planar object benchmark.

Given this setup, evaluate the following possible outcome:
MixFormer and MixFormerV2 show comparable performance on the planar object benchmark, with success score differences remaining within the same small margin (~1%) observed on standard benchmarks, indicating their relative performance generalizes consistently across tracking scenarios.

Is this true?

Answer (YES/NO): YES